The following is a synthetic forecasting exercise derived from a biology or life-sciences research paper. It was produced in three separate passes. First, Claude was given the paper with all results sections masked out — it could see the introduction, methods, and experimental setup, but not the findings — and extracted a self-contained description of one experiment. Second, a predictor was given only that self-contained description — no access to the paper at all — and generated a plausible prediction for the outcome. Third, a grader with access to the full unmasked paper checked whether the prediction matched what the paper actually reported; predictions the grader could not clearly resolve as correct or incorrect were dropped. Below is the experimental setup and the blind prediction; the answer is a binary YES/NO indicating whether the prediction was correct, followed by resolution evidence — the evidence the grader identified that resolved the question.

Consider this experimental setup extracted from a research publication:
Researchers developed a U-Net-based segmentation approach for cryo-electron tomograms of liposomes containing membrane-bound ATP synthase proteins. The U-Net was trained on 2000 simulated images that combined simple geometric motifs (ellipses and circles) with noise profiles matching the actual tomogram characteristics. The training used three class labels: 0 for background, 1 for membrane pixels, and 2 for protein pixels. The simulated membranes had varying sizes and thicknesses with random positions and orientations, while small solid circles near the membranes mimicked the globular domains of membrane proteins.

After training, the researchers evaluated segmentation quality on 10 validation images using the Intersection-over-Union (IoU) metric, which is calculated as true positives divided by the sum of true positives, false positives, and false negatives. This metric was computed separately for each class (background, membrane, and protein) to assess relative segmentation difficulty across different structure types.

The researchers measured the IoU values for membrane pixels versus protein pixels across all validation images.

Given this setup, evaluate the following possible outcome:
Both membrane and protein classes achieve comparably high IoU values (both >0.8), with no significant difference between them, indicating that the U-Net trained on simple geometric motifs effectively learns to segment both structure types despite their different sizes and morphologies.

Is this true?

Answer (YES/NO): NO